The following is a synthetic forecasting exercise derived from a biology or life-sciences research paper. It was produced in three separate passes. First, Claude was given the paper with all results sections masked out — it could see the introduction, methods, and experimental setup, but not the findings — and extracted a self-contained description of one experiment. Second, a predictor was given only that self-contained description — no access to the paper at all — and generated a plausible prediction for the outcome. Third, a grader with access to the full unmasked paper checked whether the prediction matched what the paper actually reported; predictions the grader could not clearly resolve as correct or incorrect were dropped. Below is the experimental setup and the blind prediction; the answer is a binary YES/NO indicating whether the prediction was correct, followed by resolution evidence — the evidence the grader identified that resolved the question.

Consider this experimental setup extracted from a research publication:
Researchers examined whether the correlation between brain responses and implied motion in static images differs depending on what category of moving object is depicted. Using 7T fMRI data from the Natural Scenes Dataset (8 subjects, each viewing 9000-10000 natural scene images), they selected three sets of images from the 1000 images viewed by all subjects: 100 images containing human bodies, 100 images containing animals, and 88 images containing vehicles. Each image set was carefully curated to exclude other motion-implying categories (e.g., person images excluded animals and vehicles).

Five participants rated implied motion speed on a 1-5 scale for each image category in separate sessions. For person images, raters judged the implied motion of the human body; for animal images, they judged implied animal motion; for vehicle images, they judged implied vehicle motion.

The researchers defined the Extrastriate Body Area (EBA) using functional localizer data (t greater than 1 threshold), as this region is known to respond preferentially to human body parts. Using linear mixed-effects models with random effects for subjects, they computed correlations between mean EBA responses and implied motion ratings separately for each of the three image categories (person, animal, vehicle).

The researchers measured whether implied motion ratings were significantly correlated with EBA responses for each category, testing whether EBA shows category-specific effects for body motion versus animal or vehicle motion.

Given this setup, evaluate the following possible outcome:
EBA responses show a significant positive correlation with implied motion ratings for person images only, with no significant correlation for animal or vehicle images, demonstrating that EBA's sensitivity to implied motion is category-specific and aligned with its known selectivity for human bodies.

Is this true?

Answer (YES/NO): NO